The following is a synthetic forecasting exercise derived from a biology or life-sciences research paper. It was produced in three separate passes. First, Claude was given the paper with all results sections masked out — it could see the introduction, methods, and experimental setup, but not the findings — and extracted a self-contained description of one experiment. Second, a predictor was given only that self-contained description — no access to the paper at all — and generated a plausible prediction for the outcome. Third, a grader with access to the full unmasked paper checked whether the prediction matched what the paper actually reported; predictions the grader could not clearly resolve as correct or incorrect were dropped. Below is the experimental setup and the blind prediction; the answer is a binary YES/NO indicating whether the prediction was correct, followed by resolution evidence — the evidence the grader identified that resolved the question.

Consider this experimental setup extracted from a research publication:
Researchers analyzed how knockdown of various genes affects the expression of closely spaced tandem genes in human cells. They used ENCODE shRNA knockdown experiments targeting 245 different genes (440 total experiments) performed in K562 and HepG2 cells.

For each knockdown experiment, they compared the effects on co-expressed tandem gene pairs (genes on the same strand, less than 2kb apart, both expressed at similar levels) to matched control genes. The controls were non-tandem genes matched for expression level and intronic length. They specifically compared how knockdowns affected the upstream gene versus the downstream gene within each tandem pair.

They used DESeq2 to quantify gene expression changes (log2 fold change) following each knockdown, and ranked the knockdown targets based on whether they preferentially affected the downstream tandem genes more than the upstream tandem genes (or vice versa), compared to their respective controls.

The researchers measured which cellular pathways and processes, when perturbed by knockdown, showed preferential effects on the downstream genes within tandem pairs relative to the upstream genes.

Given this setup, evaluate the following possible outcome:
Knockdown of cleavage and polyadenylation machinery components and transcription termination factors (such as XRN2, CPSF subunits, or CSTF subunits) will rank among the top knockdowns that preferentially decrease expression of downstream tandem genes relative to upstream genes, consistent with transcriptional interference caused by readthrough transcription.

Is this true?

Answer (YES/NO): NO